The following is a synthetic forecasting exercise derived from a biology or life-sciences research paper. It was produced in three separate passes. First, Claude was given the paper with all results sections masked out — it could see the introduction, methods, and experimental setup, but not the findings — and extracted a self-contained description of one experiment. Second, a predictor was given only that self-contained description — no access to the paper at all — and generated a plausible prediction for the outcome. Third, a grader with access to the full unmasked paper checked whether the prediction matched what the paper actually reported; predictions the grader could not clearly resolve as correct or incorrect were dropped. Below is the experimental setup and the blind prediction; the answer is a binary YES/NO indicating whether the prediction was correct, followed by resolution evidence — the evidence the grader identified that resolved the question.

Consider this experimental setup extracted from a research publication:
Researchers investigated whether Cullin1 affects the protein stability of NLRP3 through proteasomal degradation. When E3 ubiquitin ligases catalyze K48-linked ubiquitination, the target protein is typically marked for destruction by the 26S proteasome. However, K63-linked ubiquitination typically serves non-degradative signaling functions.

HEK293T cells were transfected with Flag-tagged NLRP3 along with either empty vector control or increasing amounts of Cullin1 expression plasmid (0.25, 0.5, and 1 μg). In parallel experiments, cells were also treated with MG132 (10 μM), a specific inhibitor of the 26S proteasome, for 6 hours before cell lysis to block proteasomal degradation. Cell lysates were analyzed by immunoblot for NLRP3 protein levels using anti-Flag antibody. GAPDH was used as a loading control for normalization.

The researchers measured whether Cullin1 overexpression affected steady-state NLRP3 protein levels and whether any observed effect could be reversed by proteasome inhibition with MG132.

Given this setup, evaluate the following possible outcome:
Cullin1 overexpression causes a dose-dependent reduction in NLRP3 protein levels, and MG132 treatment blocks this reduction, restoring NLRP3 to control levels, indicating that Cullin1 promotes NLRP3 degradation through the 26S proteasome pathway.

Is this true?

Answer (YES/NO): NO